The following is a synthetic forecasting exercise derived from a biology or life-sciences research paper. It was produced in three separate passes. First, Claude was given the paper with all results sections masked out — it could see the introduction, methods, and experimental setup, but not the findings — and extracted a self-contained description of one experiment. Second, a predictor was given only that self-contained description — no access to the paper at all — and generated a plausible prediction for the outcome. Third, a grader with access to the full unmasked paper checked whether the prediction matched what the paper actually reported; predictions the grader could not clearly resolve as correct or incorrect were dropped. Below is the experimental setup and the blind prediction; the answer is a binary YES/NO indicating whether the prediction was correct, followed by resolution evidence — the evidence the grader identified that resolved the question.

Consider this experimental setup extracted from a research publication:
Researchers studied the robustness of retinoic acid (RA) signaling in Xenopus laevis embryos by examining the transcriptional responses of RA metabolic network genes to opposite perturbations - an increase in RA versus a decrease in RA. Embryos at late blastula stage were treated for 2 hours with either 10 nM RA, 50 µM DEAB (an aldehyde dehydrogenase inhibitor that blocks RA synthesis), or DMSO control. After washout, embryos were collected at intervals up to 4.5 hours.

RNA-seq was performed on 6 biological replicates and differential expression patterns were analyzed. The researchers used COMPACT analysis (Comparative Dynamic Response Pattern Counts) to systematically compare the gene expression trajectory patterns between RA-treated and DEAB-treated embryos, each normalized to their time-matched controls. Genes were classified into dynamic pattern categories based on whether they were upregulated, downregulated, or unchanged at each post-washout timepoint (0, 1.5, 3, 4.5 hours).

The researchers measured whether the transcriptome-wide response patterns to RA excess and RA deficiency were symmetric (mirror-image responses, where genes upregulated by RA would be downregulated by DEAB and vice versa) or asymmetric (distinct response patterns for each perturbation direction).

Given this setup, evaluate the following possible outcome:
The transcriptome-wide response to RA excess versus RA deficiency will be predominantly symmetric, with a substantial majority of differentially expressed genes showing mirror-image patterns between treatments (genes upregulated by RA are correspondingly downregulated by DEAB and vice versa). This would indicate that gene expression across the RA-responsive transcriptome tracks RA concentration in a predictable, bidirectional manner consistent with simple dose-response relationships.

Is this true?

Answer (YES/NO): NO